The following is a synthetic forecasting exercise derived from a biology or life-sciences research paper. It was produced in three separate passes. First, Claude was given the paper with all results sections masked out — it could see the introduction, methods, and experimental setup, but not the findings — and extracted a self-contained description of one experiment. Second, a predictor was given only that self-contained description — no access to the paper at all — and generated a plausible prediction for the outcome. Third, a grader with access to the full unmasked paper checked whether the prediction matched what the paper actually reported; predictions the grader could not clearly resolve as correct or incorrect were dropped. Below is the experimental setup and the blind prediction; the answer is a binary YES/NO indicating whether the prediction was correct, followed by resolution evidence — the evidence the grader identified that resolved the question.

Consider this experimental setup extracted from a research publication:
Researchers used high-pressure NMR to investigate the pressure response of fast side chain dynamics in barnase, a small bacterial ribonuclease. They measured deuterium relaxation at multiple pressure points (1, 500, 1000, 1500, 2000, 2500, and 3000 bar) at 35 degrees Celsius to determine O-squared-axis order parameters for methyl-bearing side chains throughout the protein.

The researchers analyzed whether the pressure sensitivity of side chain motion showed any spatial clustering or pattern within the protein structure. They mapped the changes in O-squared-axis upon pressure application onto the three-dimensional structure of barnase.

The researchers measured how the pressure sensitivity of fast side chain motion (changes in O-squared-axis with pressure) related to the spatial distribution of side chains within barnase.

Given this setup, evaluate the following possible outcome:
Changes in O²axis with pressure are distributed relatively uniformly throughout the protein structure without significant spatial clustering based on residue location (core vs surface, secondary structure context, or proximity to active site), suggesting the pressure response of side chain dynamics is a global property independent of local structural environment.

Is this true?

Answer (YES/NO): NO